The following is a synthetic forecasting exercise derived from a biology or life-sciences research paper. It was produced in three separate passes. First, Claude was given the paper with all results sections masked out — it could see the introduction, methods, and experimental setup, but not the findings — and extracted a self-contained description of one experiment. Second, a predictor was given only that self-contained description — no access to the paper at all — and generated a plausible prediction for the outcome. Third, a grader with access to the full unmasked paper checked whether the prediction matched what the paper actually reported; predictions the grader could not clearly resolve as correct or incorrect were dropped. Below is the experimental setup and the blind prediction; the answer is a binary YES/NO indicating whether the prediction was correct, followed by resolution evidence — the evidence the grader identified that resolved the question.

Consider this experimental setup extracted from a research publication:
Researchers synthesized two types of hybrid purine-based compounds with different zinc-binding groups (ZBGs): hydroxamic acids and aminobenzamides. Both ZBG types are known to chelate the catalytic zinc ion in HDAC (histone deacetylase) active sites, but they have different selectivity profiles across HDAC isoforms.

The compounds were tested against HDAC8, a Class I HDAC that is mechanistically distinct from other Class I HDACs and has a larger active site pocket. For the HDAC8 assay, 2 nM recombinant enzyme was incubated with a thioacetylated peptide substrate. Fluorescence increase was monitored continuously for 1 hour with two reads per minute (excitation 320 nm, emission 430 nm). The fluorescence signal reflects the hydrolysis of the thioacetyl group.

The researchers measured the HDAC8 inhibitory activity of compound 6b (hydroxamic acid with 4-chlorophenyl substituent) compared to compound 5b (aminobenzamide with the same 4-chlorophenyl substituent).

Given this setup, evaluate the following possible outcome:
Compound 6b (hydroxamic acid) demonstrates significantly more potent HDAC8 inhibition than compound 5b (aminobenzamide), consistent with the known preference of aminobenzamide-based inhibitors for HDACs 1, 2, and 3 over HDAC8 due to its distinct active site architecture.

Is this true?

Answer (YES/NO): YES